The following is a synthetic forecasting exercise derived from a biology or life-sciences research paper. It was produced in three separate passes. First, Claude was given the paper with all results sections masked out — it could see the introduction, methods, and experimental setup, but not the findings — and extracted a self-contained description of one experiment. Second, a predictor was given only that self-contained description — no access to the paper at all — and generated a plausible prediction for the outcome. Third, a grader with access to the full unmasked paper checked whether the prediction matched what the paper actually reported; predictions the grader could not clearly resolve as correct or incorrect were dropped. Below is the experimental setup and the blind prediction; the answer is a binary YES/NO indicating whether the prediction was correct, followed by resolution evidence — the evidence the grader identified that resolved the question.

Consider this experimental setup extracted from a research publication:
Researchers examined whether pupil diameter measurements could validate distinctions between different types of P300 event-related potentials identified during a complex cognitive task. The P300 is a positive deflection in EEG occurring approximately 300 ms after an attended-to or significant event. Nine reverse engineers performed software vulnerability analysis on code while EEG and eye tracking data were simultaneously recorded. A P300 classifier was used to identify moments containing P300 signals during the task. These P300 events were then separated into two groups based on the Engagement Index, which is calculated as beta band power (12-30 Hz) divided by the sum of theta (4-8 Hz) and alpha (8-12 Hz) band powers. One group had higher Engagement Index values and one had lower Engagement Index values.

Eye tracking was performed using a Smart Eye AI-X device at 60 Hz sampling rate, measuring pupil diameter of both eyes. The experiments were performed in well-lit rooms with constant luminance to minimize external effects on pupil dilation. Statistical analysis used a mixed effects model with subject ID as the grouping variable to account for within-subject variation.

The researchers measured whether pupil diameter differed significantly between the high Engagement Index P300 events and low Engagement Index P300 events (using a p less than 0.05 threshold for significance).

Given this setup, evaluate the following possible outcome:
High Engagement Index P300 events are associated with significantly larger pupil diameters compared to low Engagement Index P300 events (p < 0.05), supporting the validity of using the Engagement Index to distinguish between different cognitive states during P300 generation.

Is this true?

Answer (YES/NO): YES